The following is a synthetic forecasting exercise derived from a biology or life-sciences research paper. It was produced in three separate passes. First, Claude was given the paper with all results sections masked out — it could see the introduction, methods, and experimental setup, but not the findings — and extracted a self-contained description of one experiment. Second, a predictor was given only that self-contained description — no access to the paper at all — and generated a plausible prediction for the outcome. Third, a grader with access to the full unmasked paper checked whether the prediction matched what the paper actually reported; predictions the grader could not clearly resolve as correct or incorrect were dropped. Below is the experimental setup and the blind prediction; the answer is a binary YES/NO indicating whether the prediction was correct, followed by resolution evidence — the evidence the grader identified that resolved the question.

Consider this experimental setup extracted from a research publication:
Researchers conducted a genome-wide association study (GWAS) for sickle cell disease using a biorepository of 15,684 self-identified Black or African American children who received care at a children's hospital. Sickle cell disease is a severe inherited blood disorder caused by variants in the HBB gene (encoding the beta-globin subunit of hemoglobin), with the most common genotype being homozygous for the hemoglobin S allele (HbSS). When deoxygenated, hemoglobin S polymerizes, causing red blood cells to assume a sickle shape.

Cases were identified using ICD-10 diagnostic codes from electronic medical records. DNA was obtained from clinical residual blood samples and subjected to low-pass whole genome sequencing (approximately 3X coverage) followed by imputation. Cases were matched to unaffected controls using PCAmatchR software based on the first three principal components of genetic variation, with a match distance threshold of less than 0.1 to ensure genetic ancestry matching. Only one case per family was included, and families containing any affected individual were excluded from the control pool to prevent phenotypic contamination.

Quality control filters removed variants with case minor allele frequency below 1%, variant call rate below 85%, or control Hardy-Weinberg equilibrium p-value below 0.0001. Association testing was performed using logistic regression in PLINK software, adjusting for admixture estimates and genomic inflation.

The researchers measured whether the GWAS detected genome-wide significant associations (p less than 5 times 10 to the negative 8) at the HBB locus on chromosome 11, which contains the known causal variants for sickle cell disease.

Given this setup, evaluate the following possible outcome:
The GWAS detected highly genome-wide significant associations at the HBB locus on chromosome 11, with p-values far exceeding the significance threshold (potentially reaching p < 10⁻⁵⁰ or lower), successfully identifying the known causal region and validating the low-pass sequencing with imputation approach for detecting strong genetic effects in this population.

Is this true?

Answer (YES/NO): YES